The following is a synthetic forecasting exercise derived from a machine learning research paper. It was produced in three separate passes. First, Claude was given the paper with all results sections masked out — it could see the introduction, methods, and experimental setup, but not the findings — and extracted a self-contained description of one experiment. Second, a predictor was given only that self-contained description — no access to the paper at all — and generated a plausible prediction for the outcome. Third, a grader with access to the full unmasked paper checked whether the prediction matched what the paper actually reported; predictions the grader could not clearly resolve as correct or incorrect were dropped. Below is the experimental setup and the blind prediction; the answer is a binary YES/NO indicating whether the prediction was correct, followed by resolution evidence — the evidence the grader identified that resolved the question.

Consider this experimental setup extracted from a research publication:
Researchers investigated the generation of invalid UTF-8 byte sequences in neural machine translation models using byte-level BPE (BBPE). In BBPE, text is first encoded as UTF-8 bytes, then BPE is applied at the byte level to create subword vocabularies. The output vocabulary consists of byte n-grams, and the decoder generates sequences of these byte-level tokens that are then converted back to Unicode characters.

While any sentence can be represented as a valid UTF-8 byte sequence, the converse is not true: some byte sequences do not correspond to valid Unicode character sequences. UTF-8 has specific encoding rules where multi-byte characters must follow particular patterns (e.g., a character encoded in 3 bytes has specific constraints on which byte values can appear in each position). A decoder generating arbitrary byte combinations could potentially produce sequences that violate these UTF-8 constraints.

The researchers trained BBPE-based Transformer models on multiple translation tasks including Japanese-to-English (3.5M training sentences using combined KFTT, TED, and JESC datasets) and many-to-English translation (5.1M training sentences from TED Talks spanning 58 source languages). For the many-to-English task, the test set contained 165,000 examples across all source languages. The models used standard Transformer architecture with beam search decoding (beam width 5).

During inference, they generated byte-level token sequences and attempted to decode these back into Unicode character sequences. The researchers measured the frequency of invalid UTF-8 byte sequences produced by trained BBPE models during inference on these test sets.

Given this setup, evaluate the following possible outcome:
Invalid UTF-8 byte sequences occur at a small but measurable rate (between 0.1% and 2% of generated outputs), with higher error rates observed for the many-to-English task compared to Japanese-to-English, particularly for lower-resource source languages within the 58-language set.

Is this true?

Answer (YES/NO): NO